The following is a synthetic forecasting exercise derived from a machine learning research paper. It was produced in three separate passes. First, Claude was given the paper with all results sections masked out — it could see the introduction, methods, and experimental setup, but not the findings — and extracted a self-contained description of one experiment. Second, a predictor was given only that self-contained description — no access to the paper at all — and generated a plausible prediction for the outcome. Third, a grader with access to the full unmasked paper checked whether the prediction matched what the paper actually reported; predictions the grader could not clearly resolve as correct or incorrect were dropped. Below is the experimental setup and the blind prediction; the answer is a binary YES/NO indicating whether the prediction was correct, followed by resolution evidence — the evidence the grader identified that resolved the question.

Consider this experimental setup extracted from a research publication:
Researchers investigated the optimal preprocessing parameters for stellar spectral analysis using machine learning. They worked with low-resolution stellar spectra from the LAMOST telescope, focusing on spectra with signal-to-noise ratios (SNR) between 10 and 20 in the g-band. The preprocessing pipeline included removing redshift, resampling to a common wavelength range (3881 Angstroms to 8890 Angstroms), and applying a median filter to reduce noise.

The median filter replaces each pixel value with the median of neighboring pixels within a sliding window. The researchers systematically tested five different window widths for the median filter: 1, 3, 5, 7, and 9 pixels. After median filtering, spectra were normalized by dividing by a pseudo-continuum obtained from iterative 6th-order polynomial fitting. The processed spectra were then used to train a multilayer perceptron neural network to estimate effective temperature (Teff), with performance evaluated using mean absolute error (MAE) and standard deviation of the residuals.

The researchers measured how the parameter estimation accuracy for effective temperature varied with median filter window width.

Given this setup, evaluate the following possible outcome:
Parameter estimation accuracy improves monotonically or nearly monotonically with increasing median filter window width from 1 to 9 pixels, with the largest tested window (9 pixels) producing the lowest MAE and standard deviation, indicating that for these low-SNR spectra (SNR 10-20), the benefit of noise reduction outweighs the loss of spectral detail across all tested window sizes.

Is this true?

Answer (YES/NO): NO